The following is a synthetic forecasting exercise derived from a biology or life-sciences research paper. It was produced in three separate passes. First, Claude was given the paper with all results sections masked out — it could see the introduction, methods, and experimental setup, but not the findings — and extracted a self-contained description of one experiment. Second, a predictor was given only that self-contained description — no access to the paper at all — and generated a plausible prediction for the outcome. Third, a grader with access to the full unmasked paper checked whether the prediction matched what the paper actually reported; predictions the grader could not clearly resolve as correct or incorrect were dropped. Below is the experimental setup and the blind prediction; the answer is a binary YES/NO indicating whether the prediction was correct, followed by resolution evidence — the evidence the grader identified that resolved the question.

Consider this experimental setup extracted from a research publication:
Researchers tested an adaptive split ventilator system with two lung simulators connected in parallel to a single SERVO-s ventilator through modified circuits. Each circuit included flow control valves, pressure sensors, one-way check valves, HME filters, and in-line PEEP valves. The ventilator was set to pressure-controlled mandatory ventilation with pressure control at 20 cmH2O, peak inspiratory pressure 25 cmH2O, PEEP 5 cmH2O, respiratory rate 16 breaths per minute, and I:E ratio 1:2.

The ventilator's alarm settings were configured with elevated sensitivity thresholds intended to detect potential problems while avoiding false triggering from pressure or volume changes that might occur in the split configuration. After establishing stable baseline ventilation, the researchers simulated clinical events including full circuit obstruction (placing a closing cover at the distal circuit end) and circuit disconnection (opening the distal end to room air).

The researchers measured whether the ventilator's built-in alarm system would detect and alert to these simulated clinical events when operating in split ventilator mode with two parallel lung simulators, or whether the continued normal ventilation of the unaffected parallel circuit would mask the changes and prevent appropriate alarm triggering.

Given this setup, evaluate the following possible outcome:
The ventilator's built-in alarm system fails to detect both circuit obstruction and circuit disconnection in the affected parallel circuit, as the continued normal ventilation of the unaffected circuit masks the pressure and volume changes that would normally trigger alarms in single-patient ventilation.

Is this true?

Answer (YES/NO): NO